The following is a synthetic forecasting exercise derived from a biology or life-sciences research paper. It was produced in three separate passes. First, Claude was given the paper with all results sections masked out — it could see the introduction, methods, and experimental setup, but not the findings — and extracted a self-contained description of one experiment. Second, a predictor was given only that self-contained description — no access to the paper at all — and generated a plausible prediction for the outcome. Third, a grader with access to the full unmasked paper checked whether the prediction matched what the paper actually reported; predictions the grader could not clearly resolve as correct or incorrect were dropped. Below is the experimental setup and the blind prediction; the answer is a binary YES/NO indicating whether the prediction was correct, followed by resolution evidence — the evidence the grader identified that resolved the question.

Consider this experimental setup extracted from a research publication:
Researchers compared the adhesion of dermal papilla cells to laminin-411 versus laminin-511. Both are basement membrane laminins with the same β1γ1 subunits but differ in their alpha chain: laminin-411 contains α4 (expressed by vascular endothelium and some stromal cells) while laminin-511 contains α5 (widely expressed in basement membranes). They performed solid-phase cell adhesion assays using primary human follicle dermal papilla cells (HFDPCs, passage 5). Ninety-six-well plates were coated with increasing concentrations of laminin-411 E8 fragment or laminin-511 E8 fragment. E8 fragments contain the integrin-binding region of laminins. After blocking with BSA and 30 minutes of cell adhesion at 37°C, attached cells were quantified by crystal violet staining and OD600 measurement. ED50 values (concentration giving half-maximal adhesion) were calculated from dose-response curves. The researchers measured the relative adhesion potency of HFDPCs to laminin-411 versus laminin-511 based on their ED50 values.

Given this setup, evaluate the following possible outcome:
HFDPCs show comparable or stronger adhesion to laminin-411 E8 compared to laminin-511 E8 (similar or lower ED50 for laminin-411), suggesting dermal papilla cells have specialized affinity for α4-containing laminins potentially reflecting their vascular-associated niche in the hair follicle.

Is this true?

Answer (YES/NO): NO